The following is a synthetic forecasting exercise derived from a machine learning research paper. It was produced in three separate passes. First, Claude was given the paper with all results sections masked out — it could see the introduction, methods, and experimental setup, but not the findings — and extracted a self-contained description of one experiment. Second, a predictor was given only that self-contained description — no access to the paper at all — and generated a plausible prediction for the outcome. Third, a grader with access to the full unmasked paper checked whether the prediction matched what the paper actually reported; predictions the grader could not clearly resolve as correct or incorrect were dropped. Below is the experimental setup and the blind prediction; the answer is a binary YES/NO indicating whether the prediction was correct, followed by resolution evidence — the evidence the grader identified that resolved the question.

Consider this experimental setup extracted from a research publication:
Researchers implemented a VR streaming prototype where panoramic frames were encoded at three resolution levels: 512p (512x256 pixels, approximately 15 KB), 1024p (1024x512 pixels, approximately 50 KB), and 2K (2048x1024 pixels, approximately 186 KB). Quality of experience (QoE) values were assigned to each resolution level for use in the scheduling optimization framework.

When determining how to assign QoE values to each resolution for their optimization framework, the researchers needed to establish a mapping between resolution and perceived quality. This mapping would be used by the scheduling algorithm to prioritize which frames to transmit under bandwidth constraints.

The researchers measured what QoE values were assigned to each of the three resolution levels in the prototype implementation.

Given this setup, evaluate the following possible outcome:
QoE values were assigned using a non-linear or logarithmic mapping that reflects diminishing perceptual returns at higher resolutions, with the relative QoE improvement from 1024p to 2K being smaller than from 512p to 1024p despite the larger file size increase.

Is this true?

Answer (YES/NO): NO